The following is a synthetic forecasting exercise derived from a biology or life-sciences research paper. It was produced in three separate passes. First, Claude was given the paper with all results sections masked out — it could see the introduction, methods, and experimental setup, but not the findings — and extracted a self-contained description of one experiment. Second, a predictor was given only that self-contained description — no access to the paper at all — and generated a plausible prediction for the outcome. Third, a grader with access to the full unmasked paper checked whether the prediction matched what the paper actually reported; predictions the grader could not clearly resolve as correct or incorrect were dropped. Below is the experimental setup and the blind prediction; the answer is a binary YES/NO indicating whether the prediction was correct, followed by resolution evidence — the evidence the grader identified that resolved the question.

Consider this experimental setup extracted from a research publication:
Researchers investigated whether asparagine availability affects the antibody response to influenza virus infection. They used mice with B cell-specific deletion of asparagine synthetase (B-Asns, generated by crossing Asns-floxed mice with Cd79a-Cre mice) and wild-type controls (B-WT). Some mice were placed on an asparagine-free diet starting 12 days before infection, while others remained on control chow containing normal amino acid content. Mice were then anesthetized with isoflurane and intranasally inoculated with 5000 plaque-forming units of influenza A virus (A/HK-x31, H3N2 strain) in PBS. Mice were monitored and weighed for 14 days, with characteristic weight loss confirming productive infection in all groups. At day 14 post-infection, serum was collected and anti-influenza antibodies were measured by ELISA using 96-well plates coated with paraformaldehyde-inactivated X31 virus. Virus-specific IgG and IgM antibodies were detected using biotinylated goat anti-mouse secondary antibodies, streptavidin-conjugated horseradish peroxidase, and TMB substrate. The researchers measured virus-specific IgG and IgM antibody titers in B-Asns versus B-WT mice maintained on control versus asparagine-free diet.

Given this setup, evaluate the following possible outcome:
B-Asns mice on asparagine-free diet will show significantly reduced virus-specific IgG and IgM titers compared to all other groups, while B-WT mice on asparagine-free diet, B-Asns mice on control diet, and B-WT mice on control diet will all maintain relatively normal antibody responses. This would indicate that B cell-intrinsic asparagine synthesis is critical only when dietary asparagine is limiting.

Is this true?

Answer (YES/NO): NO